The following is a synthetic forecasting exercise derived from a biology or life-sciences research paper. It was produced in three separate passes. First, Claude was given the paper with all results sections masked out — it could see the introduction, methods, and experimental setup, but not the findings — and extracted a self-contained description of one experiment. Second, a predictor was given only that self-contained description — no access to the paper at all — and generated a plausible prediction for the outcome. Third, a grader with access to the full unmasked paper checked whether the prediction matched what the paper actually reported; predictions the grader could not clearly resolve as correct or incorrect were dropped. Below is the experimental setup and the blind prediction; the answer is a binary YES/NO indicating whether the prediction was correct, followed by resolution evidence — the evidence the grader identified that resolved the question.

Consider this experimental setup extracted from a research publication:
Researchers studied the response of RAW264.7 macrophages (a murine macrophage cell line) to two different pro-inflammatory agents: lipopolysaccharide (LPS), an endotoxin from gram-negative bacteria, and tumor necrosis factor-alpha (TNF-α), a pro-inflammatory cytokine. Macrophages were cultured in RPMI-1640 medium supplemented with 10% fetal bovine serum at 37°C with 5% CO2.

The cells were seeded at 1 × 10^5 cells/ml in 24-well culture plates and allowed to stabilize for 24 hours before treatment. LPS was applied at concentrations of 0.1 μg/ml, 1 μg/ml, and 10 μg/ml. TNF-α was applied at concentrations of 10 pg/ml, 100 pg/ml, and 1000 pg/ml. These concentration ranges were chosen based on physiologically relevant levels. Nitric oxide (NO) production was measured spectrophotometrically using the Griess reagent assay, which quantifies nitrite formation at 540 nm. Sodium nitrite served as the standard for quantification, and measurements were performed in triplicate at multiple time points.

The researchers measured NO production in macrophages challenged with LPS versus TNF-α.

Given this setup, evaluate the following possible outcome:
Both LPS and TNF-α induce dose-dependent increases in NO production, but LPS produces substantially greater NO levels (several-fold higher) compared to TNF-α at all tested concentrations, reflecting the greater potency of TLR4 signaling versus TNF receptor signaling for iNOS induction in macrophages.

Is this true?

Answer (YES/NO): NO